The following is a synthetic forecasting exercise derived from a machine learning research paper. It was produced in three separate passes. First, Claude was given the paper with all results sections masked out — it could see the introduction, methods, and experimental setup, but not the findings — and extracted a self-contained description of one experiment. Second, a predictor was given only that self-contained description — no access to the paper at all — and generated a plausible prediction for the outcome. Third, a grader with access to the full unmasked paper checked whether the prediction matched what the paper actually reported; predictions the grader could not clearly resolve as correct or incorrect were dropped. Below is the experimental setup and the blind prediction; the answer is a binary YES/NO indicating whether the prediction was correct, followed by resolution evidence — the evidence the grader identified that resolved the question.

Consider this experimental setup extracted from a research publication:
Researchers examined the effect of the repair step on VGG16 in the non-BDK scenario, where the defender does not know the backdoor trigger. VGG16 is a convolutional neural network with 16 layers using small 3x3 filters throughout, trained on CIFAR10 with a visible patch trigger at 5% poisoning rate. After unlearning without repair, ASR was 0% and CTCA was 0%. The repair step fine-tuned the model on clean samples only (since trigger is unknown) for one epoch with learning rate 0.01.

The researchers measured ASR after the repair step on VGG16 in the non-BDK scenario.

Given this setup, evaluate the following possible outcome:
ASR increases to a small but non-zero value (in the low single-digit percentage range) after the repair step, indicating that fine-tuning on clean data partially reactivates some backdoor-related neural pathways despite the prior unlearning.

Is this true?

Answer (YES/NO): NO